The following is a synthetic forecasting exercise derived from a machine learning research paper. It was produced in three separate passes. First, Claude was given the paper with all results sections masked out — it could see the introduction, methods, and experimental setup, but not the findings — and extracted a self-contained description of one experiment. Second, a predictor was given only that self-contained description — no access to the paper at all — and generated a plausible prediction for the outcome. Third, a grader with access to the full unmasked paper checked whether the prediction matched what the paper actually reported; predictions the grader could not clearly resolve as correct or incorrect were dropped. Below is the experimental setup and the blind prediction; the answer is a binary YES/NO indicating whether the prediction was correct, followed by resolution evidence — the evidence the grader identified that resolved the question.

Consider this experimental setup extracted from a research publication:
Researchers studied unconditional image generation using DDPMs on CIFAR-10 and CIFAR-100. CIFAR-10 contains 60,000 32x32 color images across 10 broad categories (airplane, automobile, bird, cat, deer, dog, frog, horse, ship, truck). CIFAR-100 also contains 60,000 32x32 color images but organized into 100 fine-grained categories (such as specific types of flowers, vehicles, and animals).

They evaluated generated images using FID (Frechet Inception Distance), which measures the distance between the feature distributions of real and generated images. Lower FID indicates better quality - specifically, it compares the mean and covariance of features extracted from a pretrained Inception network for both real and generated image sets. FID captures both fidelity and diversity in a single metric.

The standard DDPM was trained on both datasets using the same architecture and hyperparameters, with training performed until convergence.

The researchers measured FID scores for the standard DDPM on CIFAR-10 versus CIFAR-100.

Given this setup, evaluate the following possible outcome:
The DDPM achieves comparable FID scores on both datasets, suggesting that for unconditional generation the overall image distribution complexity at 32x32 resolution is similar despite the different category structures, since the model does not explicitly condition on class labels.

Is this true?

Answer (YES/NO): NO